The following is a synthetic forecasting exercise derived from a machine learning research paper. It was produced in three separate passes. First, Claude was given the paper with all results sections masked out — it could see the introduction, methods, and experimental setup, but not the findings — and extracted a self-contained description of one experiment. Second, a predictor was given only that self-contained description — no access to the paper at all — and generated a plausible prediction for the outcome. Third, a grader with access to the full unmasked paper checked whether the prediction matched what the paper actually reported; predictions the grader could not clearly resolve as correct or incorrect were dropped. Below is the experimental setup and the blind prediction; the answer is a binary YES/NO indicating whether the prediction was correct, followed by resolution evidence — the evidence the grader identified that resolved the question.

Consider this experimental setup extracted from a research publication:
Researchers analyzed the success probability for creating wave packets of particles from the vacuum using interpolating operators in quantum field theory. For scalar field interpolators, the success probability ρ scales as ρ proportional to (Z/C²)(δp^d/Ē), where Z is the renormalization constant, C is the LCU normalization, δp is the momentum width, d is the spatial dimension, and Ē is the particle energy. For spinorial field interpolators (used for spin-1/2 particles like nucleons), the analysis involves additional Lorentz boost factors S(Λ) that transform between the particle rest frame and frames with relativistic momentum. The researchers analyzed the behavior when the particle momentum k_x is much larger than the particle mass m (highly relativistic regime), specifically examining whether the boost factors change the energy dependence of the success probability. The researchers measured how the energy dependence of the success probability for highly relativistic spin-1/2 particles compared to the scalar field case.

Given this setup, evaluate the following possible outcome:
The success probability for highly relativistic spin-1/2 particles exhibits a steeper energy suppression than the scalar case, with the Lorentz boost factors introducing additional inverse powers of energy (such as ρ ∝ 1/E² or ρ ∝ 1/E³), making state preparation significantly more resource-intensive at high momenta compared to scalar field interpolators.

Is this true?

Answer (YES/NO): NO